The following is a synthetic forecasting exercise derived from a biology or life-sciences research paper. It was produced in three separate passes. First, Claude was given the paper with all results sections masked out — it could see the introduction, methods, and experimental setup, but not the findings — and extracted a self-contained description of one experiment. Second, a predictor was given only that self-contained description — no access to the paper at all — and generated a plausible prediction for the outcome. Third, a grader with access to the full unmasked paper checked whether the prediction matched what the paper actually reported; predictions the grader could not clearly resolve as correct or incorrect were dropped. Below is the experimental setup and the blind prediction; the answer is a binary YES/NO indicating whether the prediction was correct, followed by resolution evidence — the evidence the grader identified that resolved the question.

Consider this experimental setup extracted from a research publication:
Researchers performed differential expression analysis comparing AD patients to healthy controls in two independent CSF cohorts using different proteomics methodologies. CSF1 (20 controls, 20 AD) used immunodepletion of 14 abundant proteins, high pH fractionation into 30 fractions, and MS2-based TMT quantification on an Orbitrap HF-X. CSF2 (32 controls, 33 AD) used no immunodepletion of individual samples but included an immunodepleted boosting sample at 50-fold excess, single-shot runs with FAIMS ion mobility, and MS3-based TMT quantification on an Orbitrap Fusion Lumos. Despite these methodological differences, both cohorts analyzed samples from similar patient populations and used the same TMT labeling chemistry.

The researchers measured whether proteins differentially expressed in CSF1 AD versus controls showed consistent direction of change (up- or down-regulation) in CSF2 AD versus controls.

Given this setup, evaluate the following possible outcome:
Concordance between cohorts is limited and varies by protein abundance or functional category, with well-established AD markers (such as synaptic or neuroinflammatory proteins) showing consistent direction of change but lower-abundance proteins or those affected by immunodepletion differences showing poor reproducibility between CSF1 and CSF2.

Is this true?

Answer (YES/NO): NO